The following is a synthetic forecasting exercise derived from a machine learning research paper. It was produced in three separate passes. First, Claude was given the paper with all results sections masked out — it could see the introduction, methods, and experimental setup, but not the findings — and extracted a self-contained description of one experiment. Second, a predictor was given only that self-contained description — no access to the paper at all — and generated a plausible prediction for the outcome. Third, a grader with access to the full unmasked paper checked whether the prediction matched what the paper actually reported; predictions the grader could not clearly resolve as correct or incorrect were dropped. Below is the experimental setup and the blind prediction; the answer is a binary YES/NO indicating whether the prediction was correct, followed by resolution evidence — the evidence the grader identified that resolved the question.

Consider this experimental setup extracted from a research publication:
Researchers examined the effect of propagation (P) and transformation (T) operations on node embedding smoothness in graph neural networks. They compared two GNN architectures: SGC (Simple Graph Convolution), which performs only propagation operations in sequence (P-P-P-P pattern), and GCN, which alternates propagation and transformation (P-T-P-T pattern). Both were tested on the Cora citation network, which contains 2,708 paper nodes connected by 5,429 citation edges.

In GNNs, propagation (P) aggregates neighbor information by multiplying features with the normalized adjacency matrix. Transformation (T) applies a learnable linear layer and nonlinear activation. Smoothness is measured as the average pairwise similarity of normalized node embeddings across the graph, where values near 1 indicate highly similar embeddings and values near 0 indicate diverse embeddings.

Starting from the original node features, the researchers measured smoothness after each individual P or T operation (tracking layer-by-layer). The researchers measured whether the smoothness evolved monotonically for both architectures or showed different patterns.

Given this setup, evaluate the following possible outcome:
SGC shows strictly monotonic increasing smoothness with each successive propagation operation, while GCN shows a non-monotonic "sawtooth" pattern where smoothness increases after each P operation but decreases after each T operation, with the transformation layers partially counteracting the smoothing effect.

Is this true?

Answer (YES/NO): YES